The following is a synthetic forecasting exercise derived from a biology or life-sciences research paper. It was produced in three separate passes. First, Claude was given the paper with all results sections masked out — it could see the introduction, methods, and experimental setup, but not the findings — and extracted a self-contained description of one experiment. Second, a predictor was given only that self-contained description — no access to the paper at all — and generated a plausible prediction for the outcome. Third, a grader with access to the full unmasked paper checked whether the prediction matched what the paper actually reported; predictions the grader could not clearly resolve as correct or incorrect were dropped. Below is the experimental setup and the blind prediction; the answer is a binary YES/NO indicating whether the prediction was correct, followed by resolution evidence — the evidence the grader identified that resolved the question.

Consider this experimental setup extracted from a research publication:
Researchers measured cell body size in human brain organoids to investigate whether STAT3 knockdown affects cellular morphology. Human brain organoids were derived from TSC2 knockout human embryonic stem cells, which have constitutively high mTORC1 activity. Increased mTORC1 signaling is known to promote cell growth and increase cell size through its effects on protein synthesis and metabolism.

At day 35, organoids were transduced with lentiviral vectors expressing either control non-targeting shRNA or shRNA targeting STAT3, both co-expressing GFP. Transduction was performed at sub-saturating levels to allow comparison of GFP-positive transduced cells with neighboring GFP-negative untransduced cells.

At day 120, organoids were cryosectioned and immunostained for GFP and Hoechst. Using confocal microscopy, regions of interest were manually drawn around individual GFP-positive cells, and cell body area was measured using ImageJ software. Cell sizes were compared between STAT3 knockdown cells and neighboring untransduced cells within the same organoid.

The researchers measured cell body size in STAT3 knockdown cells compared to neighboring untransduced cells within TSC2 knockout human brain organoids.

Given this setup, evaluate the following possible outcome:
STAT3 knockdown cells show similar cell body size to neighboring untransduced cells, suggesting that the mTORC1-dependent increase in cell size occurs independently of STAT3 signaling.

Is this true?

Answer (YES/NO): YES